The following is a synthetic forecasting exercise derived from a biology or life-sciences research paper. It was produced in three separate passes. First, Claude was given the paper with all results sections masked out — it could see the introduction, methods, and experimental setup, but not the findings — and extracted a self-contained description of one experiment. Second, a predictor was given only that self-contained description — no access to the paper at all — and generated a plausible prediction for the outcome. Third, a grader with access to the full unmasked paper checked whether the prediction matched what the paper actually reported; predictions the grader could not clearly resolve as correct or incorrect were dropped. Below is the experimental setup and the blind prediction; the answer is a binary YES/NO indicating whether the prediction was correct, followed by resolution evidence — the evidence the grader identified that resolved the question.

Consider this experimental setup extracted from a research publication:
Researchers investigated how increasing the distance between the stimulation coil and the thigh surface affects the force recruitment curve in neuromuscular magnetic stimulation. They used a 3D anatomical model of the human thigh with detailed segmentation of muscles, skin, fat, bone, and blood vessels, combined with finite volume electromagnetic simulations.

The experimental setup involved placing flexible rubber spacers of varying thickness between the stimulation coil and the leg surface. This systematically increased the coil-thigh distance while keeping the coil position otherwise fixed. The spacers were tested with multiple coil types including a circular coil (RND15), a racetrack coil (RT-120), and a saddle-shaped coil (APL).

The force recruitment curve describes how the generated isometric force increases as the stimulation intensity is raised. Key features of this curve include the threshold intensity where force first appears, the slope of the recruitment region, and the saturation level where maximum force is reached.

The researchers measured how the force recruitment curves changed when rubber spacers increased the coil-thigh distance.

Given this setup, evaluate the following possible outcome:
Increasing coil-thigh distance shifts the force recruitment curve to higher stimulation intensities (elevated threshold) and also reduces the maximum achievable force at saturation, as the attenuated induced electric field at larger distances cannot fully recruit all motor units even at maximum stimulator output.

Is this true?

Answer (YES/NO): NO